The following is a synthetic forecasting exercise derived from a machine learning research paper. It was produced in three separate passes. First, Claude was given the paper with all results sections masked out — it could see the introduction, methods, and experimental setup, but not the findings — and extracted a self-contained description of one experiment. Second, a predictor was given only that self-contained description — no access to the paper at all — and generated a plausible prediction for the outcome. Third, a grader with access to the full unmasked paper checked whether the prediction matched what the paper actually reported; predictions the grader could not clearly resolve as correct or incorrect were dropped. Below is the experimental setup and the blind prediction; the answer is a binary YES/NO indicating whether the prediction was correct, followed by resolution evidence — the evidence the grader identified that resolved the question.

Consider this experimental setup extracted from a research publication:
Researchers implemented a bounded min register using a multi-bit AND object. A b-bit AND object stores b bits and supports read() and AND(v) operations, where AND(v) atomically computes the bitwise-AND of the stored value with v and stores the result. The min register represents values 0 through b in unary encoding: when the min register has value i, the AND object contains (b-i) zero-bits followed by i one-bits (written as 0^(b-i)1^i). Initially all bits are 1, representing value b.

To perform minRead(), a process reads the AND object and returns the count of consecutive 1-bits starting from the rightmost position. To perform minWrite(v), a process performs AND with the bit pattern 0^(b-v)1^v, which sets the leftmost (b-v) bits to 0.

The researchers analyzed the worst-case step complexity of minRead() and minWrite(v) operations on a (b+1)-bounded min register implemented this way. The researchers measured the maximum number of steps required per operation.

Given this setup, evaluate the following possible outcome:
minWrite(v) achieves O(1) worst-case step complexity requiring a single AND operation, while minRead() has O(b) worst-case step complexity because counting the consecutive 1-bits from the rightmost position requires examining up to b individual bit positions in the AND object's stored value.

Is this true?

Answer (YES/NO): NO